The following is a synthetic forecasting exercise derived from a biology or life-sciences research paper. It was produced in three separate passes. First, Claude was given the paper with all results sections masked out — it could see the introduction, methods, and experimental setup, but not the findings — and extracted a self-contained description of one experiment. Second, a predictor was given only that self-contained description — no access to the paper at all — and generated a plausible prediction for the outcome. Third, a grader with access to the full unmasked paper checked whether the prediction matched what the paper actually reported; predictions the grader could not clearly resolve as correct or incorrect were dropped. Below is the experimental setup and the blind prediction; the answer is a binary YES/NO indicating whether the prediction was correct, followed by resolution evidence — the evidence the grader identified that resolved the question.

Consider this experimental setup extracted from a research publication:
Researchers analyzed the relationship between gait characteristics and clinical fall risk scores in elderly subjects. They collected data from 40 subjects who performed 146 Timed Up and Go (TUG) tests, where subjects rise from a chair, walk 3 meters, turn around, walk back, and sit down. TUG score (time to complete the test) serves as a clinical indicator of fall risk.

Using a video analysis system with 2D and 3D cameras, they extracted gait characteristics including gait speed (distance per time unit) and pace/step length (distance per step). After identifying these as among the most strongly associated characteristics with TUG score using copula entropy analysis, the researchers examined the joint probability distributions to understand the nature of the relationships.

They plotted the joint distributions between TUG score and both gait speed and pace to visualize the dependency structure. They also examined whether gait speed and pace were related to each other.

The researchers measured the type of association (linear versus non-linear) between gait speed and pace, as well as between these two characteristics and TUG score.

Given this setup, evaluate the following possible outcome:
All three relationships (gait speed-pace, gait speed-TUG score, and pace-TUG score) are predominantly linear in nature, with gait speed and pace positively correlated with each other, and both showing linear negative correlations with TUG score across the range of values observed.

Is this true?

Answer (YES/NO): NO